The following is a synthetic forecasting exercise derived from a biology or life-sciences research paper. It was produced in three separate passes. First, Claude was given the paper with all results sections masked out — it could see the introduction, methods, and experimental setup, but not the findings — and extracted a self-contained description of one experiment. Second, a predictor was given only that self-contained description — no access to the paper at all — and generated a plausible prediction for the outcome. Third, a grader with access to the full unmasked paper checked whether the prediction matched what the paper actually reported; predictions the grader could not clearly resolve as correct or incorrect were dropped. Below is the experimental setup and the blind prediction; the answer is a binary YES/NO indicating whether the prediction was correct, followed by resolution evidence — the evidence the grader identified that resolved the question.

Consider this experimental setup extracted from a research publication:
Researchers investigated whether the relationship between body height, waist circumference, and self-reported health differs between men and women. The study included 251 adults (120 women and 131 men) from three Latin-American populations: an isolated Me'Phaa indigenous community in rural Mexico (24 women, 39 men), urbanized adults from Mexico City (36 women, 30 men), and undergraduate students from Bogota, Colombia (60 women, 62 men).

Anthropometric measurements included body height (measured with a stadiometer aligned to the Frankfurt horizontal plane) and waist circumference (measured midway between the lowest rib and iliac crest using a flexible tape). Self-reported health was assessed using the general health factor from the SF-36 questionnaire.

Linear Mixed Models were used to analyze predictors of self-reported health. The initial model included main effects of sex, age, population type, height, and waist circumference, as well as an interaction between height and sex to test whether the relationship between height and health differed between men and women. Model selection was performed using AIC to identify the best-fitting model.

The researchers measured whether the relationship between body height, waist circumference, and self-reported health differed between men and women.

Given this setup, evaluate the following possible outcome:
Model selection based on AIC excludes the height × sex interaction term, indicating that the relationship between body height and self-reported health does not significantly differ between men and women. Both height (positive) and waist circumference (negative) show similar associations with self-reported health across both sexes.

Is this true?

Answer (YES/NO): NO